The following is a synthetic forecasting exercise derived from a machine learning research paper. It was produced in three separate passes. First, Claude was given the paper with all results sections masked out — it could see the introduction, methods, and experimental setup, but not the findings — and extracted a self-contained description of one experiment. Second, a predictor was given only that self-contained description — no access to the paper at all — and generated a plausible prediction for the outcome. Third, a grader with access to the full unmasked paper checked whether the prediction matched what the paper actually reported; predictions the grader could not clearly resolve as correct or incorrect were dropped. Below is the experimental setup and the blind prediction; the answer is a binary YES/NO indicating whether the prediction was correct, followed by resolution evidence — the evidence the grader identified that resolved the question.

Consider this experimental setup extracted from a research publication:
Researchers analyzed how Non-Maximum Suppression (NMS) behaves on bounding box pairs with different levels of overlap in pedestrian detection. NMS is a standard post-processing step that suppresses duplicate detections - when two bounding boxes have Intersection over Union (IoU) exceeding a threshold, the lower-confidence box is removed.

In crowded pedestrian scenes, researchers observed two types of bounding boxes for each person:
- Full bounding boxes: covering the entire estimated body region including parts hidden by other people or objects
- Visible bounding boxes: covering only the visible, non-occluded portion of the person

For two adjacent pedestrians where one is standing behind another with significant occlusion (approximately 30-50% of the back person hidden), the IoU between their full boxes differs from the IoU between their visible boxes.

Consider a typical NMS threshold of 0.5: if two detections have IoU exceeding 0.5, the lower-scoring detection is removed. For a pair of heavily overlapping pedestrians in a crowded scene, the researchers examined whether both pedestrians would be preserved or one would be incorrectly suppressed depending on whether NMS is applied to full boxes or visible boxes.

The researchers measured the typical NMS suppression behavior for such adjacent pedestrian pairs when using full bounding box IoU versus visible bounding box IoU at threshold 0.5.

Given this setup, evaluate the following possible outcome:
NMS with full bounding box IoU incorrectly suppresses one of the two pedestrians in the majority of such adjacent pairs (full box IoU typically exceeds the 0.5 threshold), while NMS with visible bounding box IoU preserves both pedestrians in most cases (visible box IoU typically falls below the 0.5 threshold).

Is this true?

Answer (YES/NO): YES